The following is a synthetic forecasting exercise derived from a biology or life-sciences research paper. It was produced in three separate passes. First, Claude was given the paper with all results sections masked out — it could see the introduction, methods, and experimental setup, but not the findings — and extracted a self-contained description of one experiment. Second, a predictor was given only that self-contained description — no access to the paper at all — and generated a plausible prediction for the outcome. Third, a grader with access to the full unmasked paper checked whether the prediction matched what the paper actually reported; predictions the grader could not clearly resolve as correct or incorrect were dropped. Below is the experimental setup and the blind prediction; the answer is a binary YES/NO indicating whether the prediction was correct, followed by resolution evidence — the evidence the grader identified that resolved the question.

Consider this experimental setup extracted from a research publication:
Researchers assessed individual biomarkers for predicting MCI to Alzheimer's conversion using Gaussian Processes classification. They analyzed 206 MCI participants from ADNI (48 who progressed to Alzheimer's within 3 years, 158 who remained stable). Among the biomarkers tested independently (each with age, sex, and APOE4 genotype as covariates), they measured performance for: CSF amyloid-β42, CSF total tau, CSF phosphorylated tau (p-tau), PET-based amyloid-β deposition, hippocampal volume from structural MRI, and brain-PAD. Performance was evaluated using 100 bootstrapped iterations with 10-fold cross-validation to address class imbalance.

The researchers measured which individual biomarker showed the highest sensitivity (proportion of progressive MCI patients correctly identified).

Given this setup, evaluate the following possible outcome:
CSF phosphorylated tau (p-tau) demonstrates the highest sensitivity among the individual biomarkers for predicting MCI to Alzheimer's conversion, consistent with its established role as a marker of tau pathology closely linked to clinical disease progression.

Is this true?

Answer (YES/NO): YES